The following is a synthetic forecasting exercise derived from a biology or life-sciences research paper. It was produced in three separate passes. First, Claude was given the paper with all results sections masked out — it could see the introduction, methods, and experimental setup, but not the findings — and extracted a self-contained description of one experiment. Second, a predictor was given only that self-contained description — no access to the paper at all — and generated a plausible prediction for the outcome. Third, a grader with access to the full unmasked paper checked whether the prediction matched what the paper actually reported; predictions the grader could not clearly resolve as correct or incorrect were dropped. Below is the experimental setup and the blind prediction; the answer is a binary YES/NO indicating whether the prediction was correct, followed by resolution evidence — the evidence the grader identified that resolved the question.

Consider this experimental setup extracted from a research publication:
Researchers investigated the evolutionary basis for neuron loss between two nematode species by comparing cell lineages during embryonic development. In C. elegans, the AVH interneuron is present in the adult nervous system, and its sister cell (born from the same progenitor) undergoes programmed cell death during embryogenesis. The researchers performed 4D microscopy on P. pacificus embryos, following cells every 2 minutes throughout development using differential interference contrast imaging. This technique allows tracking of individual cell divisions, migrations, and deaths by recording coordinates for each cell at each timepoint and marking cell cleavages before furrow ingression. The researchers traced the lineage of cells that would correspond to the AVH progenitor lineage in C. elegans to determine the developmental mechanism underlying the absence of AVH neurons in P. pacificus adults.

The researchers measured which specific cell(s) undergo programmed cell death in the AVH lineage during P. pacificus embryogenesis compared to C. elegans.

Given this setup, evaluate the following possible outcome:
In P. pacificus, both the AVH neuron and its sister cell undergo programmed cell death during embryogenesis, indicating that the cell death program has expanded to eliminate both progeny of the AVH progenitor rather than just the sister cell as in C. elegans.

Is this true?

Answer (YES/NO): NO